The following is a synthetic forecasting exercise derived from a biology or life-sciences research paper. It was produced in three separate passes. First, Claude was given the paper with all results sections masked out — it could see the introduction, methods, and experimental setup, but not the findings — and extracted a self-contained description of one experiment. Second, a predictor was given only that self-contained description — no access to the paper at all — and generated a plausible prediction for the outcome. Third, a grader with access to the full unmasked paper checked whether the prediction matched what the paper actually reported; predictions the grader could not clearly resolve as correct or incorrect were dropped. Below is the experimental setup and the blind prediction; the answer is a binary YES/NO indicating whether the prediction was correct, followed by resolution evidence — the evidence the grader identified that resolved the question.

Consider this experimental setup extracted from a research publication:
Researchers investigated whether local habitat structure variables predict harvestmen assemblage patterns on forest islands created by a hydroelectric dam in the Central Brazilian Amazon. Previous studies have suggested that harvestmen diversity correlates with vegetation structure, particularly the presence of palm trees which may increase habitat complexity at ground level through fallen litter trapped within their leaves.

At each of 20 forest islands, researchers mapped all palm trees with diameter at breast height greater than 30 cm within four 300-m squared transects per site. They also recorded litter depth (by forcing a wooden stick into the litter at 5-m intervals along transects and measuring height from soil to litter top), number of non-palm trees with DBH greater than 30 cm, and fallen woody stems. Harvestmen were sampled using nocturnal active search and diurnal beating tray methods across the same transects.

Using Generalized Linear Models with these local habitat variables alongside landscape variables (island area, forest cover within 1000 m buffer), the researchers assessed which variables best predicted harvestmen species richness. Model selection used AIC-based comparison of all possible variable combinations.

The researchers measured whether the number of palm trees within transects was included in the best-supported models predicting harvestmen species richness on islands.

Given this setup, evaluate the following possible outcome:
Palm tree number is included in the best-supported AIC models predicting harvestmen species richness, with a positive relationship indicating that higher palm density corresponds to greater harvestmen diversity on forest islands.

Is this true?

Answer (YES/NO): NO